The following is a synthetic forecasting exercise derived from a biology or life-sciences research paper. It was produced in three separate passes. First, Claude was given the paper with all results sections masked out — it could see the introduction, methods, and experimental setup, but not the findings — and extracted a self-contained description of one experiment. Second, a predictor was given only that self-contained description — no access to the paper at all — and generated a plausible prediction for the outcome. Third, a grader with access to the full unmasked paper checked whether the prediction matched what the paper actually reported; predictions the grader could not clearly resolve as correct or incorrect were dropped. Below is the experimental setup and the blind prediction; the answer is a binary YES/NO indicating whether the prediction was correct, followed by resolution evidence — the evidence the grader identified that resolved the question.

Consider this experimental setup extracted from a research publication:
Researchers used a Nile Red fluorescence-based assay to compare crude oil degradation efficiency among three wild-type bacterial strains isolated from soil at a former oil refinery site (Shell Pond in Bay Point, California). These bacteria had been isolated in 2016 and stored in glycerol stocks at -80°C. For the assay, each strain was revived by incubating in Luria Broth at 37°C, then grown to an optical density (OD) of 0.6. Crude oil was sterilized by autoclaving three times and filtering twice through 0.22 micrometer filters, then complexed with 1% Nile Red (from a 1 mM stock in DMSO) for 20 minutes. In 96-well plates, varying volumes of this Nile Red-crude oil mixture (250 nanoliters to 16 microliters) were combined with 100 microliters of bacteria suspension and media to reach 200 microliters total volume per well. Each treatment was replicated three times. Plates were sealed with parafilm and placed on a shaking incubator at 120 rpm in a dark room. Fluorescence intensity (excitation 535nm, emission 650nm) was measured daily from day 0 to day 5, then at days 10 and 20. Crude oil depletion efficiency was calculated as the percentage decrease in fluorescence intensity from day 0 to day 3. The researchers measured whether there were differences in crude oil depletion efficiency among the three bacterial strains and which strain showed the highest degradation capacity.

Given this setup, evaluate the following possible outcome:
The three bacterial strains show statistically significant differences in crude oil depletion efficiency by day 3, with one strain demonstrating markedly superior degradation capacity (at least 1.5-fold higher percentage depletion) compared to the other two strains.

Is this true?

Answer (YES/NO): NO